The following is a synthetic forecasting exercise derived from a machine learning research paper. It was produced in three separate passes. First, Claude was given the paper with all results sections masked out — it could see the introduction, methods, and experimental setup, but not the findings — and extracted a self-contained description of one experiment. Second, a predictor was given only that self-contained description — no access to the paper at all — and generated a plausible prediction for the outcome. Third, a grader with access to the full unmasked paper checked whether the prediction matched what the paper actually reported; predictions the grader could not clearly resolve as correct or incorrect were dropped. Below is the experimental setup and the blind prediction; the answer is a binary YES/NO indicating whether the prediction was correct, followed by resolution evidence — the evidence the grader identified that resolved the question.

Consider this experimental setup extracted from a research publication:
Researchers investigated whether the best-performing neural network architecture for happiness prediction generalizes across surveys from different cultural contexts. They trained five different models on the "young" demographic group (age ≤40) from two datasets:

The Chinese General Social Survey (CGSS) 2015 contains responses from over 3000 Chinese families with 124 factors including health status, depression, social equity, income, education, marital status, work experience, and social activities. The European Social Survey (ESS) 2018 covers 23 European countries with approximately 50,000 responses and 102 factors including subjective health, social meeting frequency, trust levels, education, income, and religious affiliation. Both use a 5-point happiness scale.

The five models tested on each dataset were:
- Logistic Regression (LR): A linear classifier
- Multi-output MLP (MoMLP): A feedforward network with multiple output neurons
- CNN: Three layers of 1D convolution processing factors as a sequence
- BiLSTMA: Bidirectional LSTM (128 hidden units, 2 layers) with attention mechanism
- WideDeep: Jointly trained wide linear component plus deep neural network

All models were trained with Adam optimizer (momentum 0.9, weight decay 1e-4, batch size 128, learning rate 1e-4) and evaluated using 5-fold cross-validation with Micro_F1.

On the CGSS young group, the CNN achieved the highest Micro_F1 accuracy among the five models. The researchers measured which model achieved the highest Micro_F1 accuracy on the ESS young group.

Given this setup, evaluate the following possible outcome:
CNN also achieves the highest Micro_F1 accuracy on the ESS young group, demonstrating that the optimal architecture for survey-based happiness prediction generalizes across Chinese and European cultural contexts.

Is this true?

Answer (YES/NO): NO